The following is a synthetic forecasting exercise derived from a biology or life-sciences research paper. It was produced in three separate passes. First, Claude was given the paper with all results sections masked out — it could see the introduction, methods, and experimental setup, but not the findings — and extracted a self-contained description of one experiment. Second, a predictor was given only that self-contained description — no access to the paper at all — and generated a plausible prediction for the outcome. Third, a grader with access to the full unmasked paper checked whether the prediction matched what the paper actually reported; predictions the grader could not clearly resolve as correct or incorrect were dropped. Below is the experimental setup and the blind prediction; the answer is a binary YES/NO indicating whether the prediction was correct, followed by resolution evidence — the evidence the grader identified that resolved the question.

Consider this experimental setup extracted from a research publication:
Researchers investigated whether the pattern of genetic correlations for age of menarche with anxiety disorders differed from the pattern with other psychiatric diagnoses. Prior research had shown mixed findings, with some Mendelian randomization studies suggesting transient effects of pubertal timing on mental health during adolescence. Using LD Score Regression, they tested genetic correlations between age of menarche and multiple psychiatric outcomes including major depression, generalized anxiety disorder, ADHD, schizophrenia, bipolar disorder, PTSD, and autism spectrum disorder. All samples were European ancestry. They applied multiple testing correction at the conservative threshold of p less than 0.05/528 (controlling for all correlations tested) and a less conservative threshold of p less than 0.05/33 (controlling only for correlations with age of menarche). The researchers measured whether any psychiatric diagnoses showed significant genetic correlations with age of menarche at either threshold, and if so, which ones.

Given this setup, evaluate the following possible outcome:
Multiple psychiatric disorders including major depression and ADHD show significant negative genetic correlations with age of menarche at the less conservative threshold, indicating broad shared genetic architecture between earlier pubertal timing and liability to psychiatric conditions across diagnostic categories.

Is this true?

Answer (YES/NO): NO